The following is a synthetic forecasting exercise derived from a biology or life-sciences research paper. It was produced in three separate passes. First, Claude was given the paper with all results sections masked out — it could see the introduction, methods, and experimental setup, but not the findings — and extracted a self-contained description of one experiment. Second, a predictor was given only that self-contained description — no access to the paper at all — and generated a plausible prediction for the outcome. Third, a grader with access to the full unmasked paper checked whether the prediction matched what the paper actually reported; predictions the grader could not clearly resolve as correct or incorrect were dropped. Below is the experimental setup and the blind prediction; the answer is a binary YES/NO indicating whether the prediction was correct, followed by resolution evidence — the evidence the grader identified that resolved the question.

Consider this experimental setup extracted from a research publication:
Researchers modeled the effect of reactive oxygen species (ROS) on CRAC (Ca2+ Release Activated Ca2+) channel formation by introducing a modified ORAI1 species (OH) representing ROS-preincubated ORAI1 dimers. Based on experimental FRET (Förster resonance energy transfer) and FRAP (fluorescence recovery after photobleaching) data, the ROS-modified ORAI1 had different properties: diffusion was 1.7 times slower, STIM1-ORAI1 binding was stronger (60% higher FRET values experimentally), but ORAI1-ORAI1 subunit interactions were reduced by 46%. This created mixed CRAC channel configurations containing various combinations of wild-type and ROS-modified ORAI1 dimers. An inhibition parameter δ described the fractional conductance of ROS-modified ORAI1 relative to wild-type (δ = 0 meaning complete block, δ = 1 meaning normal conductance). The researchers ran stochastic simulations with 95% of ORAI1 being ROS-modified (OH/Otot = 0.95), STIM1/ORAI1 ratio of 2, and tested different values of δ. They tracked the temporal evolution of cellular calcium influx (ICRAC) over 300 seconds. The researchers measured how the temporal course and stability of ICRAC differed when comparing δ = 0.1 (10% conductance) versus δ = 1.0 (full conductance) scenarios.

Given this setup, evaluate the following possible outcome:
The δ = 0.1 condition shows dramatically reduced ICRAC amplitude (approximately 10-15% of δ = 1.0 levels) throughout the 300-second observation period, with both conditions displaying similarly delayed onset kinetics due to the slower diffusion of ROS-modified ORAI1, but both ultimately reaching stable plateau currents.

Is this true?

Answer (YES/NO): NO